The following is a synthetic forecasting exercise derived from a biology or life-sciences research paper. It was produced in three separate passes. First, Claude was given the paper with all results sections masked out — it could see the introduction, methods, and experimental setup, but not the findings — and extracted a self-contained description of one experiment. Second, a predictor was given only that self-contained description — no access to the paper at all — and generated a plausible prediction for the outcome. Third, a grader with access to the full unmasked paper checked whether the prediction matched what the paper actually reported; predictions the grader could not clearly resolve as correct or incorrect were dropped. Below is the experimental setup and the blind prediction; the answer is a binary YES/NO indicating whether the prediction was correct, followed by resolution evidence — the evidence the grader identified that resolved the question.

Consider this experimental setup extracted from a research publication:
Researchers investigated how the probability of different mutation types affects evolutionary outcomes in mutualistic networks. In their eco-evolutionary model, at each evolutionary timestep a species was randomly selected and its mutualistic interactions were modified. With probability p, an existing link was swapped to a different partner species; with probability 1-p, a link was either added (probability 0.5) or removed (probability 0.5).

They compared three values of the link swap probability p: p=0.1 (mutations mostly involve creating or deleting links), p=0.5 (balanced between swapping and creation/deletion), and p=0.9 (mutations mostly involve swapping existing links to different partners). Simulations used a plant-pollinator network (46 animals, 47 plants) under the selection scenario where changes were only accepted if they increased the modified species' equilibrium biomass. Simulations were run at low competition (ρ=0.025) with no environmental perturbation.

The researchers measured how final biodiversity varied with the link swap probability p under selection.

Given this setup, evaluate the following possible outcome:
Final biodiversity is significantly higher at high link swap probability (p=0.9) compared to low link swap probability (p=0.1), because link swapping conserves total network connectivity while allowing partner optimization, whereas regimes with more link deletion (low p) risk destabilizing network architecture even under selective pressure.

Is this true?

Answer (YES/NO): NO